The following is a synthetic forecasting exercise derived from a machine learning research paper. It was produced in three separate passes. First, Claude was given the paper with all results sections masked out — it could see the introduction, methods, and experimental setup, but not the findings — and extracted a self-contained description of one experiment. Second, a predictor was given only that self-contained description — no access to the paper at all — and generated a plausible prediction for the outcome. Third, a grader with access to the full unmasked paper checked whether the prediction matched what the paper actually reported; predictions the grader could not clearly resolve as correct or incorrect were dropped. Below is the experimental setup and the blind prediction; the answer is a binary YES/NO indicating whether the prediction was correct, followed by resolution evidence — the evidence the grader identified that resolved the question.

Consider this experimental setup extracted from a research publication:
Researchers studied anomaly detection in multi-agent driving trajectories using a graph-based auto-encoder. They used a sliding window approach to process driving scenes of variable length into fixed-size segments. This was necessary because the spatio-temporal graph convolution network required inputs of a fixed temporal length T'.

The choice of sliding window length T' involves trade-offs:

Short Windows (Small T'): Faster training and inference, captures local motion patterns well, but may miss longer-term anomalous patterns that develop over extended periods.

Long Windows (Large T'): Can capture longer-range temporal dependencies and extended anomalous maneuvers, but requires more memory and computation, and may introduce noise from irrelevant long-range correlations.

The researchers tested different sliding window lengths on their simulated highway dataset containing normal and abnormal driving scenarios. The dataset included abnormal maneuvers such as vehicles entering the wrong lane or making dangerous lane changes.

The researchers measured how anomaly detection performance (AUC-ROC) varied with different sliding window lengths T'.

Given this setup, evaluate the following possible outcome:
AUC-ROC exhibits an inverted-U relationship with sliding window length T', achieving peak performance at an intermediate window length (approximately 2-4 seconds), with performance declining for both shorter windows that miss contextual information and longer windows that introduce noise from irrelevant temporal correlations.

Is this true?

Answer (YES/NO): NO